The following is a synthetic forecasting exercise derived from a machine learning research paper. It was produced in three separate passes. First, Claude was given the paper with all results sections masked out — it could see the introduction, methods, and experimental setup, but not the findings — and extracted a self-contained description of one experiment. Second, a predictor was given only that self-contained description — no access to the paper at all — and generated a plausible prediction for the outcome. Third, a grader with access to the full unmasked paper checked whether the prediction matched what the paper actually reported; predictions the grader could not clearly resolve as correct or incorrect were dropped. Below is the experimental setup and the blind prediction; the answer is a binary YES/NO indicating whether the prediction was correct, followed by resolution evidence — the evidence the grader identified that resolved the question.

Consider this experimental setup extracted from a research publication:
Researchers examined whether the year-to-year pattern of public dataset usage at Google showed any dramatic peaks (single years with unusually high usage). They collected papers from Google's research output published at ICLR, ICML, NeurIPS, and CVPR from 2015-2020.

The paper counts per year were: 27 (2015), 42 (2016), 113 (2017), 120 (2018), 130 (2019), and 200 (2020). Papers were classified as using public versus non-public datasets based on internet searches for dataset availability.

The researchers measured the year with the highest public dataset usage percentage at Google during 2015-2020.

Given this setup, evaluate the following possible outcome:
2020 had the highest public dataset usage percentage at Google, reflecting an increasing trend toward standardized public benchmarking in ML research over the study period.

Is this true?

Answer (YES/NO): NO